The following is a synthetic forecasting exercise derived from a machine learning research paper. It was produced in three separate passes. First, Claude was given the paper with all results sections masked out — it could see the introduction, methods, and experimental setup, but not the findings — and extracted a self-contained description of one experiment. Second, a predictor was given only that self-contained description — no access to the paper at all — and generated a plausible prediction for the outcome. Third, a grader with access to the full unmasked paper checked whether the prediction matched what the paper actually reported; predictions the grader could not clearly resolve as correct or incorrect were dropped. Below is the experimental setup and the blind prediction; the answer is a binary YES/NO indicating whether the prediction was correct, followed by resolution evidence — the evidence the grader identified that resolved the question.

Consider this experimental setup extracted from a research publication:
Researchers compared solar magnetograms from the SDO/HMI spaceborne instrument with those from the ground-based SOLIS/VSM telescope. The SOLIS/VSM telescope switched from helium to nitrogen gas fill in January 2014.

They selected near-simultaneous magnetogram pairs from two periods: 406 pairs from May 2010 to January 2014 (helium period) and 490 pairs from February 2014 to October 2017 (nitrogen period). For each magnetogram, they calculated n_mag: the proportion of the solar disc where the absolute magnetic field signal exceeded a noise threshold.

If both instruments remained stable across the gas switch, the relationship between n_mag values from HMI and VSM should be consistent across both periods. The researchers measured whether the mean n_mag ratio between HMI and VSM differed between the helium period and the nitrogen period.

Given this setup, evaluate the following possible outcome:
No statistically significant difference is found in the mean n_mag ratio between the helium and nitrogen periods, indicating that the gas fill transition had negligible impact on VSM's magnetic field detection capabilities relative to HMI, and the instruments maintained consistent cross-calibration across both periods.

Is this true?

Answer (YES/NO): YES